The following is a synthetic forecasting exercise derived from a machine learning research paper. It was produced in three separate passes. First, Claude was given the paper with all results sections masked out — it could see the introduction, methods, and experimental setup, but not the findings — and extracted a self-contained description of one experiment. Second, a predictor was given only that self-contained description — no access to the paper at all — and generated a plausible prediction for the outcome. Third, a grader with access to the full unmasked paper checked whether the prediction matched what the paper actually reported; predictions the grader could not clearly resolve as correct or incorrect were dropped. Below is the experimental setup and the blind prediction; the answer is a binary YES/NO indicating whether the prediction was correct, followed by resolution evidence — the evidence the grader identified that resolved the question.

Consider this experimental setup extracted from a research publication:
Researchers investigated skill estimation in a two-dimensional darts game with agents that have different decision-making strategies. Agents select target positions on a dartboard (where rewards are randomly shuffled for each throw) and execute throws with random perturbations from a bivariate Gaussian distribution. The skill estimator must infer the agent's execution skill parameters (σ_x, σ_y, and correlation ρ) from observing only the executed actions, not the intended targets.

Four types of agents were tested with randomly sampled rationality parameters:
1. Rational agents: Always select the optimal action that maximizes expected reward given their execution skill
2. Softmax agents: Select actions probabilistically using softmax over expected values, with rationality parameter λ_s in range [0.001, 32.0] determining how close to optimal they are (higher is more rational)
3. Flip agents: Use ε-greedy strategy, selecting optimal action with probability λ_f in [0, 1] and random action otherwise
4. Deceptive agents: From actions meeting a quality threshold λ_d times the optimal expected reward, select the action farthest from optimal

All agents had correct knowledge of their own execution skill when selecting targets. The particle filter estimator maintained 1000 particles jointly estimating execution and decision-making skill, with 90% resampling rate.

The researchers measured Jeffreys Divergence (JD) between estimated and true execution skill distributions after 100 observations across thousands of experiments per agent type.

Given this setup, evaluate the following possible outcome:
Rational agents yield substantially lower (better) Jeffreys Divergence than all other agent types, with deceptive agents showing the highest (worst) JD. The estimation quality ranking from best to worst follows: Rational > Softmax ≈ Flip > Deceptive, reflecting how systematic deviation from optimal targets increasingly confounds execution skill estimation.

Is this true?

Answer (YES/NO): NO